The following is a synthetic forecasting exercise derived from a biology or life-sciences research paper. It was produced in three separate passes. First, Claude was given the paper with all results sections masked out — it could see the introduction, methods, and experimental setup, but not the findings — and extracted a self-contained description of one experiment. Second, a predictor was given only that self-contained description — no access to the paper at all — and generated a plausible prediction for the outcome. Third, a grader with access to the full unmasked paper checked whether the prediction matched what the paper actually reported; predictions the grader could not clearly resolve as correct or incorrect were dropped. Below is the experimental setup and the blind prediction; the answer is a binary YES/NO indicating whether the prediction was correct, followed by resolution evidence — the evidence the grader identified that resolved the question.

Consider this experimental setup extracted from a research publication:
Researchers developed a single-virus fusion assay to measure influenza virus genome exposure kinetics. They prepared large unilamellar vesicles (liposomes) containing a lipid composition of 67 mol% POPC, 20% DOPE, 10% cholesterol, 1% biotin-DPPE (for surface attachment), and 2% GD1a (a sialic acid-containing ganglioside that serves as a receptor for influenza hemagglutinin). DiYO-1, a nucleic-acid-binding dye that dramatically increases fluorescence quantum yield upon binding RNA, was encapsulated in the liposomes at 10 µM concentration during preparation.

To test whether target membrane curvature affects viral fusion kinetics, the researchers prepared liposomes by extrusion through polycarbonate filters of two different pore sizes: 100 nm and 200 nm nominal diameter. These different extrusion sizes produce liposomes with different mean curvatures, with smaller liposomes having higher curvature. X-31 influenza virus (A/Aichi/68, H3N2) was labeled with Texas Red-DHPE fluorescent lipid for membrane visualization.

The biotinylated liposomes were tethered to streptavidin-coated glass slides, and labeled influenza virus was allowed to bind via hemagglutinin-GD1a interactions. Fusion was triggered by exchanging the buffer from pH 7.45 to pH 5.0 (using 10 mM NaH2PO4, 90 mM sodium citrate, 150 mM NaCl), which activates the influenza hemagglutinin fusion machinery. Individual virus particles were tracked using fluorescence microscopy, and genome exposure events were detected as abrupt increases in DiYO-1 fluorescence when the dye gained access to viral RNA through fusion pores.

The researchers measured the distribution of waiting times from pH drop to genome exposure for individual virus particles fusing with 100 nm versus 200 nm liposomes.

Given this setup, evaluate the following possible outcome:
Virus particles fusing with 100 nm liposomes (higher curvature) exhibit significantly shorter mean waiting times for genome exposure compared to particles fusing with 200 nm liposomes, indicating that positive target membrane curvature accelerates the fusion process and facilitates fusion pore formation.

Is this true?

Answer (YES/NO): NO